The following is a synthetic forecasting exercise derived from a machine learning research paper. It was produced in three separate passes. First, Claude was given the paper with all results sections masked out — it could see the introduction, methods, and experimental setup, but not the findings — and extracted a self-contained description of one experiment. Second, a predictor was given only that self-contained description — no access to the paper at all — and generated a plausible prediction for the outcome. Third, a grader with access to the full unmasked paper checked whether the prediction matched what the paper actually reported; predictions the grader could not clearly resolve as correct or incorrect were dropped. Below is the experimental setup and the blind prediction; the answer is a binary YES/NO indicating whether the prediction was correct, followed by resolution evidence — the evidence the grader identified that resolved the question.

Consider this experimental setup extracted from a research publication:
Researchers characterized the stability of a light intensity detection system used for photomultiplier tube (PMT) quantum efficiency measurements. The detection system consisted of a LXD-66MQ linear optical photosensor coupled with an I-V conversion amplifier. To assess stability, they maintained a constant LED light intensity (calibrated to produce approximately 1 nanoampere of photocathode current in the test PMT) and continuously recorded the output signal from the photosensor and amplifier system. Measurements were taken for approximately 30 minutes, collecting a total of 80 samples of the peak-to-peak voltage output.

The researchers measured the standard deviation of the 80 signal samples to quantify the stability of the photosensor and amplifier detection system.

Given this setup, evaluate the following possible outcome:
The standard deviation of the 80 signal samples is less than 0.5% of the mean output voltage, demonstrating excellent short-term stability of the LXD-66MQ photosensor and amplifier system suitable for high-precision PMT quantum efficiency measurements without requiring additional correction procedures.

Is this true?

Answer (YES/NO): NO